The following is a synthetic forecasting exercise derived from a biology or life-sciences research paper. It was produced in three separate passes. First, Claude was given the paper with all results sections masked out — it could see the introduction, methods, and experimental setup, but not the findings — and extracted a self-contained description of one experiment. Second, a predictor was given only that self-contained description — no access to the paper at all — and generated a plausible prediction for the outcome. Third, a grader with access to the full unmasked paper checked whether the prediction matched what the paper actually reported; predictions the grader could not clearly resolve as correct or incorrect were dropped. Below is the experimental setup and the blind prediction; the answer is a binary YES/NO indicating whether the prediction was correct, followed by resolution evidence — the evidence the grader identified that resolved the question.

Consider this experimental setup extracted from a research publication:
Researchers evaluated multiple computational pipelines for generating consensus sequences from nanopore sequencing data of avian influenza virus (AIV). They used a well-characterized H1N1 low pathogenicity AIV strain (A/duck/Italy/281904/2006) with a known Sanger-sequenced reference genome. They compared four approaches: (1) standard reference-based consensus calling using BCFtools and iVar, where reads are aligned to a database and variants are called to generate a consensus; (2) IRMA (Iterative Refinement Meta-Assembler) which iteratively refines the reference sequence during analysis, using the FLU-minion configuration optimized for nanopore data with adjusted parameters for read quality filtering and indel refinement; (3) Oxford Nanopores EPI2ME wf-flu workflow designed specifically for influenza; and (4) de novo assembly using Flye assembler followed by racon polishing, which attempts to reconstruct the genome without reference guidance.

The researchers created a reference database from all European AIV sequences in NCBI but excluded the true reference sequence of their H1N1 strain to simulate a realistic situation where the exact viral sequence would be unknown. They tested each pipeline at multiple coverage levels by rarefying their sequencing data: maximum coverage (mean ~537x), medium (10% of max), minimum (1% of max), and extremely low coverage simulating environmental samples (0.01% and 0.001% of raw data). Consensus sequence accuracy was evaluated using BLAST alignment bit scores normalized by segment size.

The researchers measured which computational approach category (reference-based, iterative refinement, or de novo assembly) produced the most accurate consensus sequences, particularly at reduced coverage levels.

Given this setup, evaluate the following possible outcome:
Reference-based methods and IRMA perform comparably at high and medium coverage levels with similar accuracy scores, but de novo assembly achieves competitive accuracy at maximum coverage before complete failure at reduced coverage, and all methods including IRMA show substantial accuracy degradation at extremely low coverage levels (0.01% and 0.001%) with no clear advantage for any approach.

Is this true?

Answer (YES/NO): NO